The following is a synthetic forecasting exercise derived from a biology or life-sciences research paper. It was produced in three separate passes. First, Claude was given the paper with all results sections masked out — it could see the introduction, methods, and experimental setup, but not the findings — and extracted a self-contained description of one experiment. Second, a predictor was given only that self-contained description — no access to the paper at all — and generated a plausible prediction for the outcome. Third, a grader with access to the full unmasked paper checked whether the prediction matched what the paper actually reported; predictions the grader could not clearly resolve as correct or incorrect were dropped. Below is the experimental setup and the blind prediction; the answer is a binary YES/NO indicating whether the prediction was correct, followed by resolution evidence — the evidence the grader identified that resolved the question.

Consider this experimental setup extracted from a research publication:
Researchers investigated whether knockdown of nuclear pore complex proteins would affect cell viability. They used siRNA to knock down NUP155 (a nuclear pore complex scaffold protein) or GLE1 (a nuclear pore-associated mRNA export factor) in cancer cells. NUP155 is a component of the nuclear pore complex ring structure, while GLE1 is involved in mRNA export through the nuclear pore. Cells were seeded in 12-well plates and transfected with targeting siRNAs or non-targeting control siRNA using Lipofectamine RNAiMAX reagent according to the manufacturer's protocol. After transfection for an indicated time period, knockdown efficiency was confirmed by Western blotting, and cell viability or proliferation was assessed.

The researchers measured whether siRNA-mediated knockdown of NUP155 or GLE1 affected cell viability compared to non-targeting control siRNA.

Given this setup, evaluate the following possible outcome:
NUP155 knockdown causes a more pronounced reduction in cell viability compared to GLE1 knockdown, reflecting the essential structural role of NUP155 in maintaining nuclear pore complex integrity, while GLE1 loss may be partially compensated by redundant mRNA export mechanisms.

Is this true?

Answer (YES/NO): YES